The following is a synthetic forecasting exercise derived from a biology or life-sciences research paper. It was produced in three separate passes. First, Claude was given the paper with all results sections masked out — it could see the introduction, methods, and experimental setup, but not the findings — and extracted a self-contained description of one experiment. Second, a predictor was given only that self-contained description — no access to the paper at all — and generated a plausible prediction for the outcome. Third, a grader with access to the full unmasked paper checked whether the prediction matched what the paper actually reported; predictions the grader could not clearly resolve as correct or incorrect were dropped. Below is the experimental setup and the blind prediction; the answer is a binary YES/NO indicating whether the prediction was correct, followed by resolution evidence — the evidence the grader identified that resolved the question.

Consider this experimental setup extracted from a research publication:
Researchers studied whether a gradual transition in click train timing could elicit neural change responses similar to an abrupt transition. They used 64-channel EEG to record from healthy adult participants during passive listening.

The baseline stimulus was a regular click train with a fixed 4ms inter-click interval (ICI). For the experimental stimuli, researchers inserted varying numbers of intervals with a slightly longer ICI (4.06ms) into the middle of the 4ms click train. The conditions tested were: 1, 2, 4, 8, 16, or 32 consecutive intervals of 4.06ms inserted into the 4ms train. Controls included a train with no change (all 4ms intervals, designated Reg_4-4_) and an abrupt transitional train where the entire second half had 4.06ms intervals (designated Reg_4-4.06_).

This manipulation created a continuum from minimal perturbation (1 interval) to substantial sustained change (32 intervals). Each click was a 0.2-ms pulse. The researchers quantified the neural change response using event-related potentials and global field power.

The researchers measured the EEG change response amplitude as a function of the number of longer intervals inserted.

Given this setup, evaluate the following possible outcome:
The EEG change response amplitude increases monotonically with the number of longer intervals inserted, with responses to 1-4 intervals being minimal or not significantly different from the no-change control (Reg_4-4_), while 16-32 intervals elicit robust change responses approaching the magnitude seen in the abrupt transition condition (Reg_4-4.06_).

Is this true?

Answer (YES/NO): YES